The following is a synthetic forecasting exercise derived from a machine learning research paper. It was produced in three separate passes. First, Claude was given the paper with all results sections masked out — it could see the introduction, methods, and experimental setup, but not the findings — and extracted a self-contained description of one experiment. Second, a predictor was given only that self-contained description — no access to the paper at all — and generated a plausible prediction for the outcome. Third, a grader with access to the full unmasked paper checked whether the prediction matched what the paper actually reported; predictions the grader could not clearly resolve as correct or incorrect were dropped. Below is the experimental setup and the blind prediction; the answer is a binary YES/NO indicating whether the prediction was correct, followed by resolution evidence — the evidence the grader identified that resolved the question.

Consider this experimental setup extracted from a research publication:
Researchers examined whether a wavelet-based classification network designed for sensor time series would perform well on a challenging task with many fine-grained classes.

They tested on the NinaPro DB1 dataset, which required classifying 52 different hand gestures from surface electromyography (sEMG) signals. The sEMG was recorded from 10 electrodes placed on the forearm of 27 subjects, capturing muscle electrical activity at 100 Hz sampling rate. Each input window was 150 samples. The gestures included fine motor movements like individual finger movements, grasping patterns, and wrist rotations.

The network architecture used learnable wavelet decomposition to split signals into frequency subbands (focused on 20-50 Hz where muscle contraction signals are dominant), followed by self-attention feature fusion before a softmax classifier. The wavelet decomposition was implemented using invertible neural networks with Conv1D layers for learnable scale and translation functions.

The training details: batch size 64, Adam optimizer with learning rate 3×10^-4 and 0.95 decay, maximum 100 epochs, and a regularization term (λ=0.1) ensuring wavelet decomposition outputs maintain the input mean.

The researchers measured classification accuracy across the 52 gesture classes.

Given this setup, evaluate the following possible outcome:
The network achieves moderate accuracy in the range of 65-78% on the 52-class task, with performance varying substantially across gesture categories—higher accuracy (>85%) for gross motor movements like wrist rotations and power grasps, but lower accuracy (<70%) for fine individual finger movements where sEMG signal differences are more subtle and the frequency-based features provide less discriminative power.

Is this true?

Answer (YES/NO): NO